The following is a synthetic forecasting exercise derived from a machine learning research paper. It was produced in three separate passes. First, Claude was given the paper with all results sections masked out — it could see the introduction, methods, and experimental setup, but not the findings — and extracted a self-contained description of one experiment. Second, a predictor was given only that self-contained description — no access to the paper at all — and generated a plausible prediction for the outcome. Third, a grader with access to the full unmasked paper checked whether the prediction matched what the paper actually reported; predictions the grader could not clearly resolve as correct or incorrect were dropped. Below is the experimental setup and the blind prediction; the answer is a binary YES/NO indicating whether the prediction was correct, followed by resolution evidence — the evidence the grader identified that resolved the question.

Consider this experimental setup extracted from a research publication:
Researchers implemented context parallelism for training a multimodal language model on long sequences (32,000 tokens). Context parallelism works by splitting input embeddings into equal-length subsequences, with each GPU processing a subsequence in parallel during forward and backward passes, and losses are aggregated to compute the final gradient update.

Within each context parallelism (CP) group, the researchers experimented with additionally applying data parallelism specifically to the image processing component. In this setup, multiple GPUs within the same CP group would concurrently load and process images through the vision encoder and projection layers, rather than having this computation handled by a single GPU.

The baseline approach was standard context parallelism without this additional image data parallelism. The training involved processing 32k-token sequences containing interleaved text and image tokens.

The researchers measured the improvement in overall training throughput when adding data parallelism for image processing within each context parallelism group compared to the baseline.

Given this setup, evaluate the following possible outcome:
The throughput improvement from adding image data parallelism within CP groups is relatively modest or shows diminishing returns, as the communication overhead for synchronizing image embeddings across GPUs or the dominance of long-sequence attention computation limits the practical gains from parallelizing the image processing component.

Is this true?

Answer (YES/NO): NO